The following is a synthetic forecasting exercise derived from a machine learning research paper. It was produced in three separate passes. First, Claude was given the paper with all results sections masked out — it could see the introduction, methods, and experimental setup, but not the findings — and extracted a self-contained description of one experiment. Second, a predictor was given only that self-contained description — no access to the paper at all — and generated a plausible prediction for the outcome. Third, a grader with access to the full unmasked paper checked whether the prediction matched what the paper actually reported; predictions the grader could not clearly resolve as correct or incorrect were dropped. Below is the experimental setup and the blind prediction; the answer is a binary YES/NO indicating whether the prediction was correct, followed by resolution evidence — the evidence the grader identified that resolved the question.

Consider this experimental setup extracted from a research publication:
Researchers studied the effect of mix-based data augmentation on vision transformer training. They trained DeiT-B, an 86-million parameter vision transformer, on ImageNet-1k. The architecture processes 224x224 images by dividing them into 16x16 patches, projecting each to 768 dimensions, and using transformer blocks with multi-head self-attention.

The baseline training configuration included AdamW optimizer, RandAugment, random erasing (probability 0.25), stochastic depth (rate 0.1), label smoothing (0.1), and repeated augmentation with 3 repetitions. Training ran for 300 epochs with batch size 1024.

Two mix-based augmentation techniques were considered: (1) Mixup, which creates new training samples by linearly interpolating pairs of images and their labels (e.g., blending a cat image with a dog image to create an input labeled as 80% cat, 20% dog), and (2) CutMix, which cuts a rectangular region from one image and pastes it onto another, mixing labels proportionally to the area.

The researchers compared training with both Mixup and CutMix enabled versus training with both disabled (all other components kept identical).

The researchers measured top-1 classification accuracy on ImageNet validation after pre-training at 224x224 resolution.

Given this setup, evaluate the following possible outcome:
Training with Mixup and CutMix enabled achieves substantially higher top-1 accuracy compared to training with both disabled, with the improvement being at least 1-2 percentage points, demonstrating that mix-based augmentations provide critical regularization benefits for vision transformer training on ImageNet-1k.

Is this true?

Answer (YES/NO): YES